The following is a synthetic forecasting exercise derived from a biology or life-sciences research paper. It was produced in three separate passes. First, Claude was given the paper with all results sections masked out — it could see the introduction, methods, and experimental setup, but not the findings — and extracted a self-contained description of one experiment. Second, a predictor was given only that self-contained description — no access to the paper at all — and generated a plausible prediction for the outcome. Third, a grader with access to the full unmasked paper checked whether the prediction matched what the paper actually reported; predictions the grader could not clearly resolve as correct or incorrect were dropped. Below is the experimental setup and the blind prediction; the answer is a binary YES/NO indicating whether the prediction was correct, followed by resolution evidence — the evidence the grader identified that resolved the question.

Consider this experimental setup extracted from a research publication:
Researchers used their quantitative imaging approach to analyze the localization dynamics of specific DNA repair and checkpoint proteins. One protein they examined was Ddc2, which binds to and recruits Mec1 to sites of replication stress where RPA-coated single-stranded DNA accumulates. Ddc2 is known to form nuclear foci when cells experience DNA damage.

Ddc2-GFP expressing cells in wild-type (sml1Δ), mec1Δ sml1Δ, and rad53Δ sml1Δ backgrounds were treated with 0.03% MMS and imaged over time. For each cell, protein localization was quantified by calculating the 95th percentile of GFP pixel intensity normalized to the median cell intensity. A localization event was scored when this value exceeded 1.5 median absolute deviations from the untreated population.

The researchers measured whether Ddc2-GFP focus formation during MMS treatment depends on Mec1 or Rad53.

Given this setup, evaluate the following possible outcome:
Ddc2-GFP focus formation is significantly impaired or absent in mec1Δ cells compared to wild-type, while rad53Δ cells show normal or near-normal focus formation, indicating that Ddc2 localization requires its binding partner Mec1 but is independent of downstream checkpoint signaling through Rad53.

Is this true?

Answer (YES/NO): YES